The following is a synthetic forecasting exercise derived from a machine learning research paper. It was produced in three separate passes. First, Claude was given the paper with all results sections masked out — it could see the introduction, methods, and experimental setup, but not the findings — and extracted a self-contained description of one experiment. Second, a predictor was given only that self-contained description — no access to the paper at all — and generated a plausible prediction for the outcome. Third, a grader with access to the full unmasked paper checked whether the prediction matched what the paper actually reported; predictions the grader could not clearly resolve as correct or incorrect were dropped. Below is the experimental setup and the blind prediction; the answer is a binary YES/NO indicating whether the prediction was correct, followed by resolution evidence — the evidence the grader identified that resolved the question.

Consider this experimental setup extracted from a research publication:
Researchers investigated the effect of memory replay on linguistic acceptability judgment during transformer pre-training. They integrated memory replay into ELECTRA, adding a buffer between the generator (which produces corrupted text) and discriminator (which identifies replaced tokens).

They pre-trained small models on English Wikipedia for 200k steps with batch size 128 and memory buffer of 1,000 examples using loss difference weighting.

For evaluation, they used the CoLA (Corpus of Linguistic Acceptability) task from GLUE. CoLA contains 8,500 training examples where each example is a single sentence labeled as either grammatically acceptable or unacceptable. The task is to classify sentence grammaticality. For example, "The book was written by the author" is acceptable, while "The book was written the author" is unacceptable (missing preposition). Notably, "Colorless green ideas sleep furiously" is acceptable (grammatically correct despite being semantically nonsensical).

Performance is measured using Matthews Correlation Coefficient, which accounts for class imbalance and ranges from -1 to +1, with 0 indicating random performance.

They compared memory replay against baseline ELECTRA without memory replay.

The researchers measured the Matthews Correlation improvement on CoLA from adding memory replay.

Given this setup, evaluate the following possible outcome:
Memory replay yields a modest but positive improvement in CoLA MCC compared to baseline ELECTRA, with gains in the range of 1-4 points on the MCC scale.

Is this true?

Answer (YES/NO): NO